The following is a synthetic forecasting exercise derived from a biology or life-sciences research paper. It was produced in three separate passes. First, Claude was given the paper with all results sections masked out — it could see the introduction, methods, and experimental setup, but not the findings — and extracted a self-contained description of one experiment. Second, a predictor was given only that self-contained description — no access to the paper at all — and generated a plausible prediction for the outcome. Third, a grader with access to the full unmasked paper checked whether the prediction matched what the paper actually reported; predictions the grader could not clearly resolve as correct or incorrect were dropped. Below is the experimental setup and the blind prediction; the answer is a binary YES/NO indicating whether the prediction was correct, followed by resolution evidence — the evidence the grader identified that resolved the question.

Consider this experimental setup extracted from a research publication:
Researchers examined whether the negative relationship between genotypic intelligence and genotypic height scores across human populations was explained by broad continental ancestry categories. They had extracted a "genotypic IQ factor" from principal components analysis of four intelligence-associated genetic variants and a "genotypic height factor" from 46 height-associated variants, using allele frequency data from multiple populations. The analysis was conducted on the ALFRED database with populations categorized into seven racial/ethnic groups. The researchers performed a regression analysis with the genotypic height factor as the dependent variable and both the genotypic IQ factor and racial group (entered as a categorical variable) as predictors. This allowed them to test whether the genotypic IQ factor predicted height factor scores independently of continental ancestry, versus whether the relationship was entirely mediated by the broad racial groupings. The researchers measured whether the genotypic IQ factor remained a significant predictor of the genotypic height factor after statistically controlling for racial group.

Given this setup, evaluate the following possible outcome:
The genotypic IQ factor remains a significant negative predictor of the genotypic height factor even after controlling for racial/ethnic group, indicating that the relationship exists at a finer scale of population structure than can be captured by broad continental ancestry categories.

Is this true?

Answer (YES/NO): NO